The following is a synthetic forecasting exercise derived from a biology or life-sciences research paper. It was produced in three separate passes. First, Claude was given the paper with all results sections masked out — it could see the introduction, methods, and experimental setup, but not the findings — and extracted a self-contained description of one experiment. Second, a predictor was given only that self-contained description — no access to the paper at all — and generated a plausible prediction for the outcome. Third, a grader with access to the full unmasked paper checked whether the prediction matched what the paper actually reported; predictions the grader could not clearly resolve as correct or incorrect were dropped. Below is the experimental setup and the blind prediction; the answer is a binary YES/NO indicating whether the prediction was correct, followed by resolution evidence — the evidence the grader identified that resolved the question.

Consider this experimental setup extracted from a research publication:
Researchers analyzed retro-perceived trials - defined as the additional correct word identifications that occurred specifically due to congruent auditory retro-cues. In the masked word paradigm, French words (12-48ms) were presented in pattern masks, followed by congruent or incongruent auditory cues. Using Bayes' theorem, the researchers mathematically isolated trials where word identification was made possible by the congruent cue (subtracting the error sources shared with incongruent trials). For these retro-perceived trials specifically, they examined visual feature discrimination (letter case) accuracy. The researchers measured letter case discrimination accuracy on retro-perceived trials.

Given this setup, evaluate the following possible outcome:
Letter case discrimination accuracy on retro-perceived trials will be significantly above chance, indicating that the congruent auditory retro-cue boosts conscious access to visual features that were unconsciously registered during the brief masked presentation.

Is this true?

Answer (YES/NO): NO